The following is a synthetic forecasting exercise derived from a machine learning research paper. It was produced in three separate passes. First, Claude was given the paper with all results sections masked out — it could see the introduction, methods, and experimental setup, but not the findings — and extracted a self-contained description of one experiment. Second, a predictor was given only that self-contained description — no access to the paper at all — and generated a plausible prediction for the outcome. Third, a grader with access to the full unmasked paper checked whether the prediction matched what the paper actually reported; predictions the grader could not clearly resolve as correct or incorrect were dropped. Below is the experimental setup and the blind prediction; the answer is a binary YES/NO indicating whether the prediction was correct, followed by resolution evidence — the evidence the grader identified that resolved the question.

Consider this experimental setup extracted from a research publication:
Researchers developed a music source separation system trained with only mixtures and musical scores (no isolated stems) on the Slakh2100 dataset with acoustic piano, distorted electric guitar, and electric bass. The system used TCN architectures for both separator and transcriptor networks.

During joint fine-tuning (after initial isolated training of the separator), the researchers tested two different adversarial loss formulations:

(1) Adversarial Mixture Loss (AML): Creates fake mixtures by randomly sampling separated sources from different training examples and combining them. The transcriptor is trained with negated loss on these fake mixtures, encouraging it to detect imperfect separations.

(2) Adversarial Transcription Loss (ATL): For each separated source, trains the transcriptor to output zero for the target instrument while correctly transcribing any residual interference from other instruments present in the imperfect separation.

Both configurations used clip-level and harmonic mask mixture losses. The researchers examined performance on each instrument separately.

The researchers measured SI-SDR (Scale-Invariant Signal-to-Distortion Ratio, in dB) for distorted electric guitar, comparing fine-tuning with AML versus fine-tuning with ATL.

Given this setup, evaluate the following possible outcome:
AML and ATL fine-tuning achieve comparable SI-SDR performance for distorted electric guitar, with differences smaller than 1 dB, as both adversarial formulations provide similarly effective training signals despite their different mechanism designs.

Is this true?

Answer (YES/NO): YES